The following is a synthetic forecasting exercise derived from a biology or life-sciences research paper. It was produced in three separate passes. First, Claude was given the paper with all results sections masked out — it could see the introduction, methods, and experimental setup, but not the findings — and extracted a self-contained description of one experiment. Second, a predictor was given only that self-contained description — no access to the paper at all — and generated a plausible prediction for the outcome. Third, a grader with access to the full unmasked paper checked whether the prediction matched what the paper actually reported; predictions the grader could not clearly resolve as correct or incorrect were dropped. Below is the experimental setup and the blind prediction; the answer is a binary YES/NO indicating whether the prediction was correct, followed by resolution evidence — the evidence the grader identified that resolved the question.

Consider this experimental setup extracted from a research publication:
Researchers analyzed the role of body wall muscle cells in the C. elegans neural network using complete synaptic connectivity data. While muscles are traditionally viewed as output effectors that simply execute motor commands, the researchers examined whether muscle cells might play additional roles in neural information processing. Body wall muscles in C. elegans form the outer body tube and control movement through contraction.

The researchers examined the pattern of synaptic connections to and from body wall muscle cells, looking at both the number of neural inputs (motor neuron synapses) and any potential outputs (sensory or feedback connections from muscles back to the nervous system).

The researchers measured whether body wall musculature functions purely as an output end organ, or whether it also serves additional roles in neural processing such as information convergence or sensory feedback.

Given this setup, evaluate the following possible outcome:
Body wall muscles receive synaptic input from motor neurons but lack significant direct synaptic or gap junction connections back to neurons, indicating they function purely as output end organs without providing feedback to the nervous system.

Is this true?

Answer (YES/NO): NO